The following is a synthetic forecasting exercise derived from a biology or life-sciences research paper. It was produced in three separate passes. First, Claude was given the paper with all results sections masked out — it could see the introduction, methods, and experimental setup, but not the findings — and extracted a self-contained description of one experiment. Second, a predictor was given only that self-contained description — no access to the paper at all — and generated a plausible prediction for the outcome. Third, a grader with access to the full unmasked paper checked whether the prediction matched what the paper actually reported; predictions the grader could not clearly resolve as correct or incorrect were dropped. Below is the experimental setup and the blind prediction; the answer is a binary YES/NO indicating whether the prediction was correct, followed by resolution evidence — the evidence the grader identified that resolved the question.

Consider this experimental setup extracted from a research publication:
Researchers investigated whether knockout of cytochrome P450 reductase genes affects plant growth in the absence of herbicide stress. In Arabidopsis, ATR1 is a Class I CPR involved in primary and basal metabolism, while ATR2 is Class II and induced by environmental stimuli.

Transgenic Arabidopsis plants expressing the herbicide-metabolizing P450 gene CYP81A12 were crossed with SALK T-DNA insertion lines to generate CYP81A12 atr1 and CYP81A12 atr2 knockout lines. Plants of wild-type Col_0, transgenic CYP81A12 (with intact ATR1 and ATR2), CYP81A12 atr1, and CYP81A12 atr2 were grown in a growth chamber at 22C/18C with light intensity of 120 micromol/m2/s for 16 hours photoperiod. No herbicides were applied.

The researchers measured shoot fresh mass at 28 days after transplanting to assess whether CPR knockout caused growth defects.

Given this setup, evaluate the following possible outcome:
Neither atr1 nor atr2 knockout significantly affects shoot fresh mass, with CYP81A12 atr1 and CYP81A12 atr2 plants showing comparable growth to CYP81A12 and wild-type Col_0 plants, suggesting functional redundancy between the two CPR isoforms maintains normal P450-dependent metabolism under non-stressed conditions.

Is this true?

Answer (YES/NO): NO